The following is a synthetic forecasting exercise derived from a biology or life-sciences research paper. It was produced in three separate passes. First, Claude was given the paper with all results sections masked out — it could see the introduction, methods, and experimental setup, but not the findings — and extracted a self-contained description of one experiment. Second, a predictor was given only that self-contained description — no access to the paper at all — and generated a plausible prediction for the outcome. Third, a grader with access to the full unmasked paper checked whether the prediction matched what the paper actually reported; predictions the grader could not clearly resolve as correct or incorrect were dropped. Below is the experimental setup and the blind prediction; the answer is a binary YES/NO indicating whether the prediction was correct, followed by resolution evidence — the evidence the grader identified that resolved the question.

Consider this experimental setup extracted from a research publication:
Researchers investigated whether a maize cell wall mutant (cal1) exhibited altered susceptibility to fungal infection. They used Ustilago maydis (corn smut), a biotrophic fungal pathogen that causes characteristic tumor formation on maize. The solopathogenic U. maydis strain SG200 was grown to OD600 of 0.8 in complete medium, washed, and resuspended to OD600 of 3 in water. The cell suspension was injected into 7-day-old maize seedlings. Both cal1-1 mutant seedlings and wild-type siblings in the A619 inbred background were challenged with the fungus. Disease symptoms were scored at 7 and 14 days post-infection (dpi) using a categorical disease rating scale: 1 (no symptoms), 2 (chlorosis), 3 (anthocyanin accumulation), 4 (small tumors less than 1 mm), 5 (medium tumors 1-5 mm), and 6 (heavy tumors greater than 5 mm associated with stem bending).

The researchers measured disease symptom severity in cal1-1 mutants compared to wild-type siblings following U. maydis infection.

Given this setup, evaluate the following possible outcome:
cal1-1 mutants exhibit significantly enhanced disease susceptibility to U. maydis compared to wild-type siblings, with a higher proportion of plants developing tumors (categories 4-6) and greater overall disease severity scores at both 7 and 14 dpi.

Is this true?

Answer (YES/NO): NO